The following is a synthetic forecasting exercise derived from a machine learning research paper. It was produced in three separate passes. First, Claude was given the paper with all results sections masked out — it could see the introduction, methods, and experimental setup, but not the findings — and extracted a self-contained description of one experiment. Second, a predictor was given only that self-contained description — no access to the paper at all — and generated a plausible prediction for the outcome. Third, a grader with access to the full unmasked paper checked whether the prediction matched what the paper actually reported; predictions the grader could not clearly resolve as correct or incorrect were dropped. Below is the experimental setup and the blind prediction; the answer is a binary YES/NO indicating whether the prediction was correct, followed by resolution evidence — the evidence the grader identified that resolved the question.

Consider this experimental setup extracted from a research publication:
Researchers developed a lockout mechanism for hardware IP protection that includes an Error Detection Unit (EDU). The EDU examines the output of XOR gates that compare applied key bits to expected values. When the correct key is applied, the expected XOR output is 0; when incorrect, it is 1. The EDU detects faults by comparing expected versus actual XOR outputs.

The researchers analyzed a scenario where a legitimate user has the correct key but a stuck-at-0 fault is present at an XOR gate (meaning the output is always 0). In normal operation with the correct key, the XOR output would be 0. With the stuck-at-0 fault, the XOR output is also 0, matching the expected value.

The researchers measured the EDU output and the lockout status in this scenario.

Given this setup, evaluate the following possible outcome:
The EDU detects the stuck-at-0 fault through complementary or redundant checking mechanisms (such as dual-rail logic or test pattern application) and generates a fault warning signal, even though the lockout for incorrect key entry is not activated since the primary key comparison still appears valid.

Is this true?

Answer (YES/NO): NO